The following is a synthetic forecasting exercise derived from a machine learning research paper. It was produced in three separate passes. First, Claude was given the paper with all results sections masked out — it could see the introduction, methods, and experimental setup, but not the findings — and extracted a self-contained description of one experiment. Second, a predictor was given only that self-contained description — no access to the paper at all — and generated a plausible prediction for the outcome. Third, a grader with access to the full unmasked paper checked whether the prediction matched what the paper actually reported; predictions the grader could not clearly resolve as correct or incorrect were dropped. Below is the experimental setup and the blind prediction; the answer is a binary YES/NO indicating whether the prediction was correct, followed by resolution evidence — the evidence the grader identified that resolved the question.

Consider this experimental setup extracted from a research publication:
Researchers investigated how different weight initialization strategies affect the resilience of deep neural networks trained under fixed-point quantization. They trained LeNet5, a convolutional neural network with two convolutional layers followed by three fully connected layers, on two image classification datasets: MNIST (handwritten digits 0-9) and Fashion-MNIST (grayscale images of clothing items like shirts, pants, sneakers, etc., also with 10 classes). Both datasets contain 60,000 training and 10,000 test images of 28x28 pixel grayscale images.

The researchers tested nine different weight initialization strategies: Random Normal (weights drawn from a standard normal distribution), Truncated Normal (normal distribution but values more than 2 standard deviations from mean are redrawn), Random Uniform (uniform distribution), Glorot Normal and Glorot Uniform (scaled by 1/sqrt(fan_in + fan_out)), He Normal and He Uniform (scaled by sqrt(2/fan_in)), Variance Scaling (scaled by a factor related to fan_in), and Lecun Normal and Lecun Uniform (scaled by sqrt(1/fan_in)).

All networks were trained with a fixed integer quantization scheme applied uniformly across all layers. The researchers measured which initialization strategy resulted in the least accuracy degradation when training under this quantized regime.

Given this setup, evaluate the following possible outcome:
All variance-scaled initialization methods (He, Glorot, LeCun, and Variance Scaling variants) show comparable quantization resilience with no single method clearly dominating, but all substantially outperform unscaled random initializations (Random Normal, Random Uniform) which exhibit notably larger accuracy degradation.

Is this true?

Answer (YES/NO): NO